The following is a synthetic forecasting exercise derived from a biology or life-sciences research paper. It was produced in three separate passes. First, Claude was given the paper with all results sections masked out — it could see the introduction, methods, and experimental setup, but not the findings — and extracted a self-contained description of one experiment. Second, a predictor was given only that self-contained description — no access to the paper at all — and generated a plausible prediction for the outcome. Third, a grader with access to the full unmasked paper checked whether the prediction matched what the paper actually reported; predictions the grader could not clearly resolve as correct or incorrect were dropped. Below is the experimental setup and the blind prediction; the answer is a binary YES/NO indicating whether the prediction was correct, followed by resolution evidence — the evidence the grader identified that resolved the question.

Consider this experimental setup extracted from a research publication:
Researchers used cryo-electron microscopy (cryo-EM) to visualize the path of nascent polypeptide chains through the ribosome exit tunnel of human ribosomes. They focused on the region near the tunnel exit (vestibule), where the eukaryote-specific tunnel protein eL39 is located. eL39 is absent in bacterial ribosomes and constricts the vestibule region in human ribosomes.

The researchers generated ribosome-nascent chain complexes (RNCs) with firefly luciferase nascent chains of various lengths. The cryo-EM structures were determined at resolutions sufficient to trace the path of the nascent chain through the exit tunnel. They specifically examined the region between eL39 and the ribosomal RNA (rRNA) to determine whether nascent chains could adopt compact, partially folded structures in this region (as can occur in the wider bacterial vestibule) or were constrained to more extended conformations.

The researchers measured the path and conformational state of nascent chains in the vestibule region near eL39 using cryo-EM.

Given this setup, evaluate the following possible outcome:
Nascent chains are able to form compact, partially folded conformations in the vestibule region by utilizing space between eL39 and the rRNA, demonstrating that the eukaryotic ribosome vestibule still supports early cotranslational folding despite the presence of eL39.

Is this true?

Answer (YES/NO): NO